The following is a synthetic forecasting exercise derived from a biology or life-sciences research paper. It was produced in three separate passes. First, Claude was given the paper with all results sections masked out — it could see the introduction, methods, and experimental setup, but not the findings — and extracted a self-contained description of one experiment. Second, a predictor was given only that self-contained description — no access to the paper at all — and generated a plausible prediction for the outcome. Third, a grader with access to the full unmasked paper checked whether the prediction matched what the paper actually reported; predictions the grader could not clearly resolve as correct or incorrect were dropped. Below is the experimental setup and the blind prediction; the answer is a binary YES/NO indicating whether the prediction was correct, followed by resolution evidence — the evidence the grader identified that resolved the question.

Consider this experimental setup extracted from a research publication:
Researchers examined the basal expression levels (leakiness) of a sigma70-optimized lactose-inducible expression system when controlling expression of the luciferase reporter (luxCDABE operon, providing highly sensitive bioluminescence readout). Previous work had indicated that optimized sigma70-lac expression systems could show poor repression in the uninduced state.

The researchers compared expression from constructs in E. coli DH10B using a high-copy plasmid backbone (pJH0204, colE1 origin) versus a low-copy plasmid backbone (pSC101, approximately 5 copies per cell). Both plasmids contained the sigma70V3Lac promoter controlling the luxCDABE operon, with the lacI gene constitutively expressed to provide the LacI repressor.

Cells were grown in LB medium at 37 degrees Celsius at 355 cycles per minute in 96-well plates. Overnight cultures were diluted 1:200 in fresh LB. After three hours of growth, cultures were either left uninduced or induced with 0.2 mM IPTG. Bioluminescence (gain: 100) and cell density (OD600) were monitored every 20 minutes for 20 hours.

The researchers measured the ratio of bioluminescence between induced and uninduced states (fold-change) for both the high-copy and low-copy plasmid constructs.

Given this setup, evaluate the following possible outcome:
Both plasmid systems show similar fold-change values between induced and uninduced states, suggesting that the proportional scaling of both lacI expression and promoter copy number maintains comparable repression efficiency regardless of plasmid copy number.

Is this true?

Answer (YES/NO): NO